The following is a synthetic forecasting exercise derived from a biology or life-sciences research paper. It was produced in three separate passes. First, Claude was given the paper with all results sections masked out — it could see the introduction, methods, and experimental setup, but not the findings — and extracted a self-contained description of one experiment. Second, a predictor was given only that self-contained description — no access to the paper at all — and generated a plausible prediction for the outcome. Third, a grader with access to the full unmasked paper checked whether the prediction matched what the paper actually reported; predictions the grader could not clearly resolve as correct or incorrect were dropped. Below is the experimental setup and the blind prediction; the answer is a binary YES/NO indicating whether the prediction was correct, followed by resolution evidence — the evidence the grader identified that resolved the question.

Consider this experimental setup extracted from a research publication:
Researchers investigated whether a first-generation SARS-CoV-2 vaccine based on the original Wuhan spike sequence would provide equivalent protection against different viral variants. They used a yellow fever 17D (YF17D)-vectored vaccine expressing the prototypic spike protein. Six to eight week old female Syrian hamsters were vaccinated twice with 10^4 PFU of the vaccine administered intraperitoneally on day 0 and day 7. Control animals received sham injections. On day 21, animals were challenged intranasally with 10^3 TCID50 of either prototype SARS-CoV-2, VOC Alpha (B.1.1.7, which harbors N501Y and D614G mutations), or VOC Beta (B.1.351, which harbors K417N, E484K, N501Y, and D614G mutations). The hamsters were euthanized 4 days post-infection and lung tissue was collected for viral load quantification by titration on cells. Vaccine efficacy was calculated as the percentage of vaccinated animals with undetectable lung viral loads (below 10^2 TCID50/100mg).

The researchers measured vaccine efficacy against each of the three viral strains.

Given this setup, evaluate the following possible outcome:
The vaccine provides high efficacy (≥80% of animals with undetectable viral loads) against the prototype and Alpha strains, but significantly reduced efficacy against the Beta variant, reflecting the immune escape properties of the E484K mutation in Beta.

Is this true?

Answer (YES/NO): YES